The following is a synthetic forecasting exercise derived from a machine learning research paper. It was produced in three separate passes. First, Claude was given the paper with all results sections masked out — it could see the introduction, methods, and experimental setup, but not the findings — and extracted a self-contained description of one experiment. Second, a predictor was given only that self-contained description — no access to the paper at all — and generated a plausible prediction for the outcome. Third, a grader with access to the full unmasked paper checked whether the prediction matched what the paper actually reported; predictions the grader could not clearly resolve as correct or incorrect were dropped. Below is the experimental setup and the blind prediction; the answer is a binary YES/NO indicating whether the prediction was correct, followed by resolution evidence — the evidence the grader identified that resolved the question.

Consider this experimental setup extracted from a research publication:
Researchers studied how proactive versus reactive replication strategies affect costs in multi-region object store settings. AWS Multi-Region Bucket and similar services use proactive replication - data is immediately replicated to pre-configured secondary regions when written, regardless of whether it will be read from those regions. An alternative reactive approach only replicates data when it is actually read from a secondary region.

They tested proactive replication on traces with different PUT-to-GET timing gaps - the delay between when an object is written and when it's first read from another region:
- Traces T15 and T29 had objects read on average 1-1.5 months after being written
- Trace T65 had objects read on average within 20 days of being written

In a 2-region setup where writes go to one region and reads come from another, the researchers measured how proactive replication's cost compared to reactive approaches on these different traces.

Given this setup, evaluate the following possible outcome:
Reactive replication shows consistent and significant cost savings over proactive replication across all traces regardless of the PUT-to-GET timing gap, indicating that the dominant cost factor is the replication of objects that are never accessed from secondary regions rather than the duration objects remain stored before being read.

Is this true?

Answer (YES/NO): NO